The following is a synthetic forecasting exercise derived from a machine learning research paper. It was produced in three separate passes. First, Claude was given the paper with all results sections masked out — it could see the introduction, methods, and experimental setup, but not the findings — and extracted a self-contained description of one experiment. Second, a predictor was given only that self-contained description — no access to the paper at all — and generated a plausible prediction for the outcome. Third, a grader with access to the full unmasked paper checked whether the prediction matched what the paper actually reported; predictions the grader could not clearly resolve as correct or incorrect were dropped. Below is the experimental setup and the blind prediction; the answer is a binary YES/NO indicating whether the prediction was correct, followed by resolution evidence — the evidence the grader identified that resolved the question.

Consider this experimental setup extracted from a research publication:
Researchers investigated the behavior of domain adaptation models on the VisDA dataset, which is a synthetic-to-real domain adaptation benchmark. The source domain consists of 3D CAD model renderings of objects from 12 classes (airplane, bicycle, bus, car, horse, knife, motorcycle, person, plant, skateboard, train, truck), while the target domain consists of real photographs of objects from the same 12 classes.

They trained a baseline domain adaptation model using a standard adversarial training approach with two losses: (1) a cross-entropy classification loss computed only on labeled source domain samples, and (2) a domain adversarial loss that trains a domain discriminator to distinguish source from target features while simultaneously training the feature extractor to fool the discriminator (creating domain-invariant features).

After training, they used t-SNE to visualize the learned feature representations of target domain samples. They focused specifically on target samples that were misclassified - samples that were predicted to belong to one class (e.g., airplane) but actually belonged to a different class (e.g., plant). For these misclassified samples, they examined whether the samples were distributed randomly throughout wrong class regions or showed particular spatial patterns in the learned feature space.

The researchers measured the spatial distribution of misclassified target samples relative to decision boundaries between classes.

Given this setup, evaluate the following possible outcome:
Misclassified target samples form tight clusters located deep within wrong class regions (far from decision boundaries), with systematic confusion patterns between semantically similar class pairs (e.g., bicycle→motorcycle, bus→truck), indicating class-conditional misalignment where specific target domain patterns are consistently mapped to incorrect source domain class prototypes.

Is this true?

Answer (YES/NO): NO